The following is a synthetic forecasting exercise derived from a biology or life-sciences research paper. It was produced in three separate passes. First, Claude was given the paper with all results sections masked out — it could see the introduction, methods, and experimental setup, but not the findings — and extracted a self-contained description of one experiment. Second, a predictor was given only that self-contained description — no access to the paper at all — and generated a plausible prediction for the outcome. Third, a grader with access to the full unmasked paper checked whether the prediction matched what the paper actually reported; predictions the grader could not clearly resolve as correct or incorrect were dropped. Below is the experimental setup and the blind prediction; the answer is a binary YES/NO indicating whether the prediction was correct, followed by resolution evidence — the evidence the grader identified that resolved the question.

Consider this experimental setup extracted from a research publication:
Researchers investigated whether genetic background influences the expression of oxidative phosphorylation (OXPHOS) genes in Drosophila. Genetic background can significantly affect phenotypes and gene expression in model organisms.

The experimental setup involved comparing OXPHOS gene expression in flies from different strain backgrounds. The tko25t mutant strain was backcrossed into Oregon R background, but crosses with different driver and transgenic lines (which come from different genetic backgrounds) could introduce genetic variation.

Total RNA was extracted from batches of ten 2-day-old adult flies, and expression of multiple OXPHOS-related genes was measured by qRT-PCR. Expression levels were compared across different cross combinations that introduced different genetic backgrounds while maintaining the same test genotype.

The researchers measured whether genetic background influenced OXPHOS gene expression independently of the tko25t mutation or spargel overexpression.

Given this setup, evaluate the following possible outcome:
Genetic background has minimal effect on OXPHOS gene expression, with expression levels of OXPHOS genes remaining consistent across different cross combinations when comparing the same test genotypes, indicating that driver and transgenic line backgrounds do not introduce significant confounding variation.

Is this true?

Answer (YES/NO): NO